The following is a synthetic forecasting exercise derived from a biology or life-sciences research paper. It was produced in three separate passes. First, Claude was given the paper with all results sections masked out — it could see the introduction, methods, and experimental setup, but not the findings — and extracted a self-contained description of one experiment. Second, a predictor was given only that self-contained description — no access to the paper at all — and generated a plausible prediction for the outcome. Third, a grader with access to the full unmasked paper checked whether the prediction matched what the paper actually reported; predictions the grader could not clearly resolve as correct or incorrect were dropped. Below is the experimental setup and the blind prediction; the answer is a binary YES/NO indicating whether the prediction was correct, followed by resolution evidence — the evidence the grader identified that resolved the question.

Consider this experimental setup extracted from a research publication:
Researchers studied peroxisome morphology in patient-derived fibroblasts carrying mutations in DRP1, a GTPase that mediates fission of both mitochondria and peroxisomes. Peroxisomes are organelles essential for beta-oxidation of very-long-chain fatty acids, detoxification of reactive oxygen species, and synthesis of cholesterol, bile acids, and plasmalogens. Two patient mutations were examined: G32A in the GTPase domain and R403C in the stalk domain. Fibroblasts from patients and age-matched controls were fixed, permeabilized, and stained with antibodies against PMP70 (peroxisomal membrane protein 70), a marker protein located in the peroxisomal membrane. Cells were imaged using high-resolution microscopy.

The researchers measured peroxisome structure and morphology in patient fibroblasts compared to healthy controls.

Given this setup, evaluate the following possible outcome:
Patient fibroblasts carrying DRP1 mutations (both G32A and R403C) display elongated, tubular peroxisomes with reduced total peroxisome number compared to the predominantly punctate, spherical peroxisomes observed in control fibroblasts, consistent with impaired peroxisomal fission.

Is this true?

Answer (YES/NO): NO